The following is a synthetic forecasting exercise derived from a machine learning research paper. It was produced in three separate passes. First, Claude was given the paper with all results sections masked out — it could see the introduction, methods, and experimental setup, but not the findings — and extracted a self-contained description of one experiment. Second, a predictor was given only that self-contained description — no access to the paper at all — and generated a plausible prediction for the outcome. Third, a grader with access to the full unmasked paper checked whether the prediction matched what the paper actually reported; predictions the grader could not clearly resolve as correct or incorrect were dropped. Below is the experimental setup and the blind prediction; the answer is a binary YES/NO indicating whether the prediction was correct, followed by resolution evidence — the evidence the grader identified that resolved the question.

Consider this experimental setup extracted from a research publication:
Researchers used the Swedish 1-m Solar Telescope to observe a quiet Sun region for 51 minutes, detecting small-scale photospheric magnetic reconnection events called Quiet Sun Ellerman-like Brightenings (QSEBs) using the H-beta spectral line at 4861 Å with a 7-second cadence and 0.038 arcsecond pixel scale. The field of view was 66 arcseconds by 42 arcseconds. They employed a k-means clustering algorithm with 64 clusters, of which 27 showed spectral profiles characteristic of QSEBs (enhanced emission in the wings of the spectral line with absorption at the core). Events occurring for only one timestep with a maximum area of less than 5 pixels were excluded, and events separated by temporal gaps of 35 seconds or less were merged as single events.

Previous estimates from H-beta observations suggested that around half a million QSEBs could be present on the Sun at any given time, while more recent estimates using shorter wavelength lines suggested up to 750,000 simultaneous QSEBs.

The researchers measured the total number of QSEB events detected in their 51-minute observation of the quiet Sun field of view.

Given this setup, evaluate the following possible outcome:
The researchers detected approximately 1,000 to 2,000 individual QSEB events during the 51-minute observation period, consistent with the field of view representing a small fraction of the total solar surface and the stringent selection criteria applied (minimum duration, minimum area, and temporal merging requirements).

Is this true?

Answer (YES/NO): YES